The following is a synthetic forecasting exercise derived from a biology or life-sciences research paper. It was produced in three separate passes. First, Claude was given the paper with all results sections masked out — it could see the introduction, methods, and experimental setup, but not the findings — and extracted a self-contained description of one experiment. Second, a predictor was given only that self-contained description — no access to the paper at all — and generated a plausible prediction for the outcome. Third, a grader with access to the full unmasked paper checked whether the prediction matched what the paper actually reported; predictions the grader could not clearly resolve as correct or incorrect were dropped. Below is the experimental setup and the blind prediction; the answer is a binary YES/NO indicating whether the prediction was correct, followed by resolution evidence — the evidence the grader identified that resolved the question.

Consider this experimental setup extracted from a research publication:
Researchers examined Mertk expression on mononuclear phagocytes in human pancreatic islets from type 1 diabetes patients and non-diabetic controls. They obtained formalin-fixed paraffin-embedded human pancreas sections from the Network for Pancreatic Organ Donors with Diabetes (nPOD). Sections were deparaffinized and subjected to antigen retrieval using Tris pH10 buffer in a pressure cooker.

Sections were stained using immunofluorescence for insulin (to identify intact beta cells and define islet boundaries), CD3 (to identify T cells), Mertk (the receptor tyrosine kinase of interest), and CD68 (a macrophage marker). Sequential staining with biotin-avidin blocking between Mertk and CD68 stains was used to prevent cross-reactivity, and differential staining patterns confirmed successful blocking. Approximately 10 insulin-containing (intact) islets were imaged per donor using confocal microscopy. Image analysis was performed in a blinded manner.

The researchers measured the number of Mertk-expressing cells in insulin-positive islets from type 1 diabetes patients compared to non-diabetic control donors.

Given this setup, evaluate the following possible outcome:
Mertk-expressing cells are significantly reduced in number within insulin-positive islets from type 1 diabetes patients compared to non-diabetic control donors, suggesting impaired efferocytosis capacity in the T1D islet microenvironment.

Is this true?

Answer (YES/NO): NO